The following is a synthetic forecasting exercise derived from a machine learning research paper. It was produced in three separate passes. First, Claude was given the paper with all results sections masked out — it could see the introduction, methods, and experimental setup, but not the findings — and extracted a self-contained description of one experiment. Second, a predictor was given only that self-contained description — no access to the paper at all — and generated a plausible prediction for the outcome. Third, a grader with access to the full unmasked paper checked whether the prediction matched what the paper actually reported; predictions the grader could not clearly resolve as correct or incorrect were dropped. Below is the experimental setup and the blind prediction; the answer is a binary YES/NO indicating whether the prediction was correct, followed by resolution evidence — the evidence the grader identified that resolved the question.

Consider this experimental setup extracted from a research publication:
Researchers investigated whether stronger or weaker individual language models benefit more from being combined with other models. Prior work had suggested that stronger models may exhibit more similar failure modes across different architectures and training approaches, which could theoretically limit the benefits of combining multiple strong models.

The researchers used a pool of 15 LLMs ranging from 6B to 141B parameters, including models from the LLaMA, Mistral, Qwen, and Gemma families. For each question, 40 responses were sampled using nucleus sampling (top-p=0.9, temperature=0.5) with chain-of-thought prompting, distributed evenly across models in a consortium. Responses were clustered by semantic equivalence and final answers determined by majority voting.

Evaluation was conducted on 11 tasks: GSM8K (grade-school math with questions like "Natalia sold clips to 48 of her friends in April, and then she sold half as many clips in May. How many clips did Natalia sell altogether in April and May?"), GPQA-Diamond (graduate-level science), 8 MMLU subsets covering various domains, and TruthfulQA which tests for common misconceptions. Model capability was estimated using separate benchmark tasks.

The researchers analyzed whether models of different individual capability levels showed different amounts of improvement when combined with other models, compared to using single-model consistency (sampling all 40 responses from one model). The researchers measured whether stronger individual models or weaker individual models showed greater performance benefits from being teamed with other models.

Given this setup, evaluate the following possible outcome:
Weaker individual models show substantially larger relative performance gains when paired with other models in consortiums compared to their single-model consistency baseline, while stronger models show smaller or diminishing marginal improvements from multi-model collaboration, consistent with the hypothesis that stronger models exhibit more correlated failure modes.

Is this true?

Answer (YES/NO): NO